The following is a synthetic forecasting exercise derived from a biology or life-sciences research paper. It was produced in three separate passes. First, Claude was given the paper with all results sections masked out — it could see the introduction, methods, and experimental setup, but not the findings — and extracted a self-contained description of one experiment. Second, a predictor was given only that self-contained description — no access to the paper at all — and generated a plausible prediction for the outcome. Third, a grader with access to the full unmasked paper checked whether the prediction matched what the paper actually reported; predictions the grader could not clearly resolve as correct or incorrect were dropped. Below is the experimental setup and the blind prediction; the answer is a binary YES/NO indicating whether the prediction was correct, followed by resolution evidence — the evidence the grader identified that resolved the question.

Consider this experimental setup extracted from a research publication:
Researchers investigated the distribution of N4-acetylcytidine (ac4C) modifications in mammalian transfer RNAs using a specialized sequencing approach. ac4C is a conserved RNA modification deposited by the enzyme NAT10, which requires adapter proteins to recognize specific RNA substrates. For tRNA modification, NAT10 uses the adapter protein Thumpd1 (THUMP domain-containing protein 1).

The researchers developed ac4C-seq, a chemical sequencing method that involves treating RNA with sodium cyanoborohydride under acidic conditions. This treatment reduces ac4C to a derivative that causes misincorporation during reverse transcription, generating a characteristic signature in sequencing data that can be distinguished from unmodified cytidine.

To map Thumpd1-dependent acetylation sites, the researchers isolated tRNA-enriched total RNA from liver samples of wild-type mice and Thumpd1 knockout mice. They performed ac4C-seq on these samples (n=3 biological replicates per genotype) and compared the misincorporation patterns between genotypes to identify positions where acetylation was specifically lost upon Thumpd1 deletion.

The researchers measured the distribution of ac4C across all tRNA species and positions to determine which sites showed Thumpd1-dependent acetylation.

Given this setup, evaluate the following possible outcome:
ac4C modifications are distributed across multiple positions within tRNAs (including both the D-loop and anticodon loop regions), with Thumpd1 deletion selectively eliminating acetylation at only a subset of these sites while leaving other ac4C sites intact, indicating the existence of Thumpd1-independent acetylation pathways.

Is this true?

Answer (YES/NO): NO